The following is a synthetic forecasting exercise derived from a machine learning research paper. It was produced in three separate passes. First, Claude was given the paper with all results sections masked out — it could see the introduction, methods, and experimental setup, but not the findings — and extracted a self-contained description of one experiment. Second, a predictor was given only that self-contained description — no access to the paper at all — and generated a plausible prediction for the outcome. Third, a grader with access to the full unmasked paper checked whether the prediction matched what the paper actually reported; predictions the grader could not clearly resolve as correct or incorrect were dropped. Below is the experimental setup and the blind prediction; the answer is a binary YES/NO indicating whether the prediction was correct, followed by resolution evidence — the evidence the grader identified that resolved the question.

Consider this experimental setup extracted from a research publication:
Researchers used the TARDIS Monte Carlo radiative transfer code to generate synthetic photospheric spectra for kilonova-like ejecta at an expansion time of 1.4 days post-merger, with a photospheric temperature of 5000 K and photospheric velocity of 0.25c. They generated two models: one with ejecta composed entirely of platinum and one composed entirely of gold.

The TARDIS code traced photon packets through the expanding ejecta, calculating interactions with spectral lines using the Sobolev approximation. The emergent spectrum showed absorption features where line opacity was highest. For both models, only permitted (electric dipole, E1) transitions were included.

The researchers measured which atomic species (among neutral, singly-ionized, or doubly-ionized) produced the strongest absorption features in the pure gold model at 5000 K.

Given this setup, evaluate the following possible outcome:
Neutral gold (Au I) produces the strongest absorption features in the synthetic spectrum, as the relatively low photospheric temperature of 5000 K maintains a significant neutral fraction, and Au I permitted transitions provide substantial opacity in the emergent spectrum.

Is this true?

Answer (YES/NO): YES